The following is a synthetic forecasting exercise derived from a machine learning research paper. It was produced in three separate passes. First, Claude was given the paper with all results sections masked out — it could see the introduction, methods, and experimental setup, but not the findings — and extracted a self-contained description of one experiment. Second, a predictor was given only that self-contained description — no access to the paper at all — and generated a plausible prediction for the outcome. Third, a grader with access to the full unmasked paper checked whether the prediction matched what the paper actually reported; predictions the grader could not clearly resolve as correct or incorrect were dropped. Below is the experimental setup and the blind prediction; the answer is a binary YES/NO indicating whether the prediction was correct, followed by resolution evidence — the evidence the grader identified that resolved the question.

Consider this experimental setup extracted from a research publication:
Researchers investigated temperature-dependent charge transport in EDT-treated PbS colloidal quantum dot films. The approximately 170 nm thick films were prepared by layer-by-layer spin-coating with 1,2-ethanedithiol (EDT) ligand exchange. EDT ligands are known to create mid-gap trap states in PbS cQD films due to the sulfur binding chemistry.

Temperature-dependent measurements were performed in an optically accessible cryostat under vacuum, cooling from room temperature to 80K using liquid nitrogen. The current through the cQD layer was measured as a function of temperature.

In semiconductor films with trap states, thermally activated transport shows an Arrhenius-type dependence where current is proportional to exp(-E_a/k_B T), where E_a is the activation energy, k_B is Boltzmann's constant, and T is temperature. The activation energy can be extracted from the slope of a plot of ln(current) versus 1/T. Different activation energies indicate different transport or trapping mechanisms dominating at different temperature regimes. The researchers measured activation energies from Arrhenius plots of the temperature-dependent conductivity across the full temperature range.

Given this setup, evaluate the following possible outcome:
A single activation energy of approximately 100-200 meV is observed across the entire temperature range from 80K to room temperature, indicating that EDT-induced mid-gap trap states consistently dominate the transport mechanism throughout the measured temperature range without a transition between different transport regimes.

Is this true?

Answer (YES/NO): NO